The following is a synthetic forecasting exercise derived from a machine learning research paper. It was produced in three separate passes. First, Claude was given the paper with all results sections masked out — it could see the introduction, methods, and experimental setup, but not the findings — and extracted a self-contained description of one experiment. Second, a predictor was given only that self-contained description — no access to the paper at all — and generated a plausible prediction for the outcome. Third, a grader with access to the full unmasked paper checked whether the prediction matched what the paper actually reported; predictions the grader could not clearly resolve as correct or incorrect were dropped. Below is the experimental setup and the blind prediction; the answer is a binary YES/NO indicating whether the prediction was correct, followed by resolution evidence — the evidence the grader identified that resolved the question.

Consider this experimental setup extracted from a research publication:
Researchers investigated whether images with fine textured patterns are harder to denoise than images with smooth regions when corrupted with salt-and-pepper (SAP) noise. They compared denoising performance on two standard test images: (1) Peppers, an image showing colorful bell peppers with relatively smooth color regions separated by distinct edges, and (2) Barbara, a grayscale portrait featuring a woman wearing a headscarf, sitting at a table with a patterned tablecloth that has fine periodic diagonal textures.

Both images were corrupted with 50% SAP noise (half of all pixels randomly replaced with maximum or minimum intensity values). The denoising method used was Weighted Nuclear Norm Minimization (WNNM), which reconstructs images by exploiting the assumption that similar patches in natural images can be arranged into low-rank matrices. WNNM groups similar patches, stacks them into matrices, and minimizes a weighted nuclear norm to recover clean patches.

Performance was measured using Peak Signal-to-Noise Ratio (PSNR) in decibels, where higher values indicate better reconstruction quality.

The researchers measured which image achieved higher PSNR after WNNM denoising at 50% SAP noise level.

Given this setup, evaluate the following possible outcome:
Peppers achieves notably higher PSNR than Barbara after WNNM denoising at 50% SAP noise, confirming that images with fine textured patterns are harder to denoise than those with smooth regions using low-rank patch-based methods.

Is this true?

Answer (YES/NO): NO